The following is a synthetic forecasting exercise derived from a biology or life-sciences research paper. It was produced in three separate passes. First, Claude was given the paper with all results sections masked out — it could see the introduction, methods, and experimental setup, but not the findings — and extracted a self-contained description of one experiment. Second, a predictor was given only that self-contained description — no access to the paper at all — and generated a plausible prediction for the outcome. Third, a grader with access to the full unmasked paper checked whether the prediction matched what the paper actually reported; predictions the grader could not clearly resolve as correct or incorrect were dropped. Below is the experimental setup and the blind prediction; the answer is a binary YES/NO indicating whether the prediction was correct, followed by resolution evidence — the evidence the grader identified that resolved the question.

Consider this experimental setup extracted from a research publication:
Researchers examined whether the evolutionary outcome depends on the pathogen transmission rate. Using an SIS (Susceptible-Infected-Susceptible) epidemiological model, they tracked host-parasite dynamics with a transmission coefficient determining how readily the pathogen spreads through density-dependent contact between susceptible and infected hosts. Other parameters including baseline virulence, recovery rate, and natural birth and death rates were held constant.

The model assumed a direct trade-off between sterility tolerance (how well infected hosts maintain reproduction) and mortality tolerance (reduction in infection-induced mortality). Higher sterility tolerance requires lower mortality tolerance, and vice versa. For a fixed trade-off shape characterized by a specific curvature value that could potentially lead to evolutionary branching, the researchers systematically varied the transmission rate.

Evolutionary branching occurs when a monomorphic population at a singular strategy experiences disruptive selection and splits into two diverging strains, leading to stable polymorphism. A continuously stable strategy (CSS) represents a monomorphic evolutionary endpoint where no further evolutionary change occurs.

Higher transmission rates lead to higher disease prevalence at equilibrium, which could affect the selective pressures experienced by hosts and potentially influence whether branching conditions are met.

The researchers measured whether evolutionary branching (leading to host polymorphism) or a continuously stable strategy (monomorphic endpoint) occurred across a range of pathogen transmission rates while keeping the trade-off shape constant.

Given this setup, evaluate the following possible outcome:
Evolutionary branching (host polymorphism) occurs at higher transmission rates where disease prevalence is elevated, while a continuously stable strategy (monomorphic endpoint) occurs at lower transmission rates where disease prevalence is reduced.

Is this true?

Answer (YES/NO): YES